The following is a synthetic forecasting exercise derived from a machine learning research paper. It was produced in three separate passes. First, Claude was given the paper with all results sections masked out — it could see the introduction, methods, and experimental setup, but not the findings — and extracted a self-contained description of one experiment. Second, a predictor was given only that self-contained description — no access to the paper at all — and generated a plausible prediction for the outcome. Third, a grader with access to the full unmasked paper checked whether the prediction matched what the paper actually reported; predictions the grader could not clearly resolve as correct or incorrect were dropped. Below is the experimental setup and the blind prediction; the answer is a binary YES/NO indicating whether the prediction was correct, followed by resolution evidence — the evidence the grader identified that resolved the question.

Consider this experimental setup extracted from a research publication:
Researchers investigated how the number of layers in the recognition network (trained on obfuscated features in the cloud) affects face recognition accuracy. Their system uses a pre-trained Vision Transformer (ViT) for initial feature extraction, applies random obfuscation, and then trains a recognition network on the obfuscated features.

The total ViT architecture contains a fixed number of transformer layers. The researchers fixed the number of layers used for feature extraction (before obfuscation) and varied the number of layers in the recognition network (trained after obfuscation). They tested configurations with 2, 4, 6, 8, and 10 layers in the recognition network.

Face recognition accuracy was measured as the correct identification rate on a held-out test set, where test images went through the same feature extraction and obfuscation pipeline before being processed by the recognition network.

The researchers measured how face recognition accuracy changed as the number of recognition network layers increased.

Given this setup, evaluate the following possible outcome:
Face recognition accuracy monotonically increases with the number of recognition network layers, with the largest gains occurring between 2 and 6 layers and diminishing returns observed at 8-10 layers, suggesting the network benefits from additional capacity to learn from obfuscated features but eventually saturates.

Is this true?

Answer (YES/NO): NO